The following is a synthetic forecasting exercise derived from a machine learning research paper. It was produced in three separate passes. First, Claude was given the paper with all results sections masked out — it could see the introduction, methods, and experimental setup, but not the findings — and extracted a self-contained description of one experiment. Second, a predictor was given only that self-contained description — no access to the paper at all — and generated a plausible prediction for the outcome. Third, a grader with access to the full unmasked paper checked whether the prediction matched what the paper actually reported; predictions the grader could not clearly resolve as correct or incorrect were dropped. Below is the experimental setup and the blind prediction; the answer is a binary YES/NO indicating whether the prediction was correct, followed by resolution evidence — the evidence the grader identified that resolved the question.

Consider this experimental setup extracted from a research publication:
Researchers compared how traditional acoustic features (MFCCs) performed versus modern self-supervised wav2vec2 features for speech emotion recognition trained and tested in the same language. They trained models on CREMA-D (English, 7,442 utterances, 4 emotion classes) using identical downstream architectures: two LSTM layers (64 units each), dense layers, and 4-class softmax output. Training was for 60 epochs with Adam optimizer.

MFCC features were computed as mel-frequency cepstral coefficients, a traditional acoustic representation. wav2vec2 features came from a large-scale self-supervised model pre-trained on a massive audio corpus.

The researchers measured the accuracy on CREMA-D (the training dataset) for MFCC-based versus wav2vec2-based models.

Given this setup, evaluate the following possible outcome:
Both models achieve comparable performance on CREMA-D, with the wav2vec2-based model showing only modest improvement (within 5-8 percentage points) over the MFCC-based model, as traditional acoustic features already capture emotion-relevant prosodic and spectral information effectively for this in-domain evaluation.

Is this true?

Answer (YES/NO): NO